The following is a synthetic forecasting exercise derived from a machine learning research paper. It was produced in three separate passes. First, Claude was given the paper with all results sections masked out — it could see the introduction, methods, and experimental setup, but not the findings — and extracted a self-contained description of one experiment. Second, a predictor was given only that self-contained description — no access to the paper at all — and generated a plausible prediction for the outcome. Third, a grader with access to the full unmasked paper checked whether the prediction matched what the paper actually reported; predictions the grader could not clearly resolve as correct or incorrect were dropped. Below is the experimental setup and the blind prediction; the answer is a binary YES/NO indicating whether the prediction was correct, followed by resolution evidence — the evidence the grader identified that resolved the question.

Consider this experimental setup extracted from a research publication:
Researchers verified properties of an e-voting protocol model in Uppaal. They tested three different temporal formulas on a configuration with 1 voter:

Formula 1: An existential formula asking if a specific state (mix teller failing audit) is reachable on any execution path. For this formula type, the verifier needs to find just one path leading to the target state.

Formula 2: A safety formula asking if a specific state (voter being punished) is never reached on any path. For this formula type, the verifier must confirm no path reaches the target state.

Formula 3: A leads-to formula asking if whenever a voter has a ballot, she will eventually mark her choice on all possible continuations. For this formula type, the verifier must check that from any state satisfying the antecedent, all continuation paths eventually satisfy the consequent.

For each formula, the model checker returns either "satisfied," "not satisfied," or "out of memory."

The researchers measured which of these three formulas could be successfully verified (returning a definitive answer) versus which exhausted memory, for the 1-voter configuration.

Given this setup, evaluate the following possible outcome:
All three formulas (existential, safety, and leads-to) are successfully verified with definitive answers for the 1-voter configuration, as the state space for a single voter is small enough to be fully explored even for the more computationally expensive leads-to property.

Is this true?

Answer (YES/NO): NO